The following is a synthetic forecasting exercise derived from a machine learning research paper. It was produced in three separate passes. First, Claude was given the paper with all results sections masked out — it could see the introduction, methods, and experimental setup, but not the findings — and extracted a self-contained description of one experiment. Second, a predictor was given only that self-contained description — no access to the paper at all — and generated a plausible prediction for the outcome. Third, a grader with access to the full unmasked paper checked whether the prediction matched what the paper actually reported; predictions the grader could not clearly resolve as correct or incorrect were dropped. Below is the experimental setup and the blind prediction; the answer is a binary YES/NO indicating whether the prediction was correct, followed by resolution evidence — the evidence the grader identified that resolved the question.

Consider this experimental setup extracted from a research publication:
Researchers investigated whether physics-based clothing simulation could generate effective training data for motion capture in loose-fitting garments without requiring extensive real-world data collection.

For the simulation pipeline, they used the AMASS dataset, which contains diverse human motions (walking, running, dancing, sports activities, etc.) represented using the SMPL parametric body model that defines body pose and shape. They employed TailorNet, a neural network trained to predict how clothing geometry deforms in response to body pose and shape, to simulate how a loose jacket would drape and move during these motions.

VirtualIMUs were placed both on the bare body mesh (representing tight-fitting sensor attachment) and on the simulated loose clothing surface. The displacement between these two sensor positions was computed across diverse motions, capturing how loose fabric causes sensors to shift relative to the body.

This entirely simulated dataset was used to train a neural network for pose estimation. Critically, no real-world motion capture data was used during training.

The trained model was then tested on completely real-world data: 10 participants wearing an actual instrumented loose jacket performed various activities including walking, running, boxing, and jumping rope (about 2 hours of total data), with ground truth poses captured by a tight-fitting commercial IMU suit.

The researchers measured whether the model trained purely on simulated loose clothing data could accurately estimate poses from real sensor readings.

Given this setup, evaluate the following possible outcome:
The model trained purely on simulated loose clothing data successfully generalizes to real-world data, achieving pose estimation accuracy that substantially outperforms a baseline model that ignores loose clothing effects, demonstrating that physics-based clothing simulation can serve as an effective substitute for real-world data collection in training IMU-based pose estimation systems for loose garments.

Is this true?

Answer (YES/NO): YES